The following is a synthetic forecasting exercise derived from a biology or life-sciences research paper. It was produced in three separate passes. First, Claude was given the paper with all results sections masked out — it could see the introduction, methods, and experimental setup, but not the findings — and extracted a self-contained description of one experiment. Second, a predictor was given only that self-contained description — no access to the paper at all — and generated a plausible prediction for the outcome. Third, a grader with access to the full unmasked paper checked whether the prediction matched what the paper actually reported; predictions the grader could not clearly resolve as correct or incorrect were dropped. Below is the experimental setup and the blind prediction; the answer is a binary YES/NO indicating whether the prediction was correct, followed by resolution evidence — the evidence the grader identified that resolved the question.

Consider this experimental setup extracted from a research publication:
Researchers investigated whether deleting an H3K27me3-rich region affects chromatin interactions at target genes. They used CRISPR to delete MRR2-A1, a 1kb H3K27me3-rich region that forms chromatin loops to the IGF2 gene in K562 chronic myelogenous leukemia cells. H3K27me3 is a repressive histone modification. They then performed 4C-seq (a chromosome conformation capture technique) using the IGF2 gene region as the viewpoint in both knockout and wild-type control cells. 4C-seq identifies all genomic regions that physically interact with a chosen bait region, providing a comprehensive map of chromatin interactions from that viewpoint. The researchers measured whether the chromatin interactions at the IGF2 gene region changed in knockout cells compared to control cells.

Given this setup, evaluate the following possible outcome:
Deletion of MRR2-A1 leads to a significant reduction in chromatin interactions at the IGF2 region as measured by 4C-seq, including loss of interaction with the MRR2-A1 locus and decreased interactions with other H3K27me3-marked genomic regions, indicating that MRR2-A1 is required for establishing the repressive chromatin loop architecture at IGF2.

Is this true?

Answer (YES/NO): NO